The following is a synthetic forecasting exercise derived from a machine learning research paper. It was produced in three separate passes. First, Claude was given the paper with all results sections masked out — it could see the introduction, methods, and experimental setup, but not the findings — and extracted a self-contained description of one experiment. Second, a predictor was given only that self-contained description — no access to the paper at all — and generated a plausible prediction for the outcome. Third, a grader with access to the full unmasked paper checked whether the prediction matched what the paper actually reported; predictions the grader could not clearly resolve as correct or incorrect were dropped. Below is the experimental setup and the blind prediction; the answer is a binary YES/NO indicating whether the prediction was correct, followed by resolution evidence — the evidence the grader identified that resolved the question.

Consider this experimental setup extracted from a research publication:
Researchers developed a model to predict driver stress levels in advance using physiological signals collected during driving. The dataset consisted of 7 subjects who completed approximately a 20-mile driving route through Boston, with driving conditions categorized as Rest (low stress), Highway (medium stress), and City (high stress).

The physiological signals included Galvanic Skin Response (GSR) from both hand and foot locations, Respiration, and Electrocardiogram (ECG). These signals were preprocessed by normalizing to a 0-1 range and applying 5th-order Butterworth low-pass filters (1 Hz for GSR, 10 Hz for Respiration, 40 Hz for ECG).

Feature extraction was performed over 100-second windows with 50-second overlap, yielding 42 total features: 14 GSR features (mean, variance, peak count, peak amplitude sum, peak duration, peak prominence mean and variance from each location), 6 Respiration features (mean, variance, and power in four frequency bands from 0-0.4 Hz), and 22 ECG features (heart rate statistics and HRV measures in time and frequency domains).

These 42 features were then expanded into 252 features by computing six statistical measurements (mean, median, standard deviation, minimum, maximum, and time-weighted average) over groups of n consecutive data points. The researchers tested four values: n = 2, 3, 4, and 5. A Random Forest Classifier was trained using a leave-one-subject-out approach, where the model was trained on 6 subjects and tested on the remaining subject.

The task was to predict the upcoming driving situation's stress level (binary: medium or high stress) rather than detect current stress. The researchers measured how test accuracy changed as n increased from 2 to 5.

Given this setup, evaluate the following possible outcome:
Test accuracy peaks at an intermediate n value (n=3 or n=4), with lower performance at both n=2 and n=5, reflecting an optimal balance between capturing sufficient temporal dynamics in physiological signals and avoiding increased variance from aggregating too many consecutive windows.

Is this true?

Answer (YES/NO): NO